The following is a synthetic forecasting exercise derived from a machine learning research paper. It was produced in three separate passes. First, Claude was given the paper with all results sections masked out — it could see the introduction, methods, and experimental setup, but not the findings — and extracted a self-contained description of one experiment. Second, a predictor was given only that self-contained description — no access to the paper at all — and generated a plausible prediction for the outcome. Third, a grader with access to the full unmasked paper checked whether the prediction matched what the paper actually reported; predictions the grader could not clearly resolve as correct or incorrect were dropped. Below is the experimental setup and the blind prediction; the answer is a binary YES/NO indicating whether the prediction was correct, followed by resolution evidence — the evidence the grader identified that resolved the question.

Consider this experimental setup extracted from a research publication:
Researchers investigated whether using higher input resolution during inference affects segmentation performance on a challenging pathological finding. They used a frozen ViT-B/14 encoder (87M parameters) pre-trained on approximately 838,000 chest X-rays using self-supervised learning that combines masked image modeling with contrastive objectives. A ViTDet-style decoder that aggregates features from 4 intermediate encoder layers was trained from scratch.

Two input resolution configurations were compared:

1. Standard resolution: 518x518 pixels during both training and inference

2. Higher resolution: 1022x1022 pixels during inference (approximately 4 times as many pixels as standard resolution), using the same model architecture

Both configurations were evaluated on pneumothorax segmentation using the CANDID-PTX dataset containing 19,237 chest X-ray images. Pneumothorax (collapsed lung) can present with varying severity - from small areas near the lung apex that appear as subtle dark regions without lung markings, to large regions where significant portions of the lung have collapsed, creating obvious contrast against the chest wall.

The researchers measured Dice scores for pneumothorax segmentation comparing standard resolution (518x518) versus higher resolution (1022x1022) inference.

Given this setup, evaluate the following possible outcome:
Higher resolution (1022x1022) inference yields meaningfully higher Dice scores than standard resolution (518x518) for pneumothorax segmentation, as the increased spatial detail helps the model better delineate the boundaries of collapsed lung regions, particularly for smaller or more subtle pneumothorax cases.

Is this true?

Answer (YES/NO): NO